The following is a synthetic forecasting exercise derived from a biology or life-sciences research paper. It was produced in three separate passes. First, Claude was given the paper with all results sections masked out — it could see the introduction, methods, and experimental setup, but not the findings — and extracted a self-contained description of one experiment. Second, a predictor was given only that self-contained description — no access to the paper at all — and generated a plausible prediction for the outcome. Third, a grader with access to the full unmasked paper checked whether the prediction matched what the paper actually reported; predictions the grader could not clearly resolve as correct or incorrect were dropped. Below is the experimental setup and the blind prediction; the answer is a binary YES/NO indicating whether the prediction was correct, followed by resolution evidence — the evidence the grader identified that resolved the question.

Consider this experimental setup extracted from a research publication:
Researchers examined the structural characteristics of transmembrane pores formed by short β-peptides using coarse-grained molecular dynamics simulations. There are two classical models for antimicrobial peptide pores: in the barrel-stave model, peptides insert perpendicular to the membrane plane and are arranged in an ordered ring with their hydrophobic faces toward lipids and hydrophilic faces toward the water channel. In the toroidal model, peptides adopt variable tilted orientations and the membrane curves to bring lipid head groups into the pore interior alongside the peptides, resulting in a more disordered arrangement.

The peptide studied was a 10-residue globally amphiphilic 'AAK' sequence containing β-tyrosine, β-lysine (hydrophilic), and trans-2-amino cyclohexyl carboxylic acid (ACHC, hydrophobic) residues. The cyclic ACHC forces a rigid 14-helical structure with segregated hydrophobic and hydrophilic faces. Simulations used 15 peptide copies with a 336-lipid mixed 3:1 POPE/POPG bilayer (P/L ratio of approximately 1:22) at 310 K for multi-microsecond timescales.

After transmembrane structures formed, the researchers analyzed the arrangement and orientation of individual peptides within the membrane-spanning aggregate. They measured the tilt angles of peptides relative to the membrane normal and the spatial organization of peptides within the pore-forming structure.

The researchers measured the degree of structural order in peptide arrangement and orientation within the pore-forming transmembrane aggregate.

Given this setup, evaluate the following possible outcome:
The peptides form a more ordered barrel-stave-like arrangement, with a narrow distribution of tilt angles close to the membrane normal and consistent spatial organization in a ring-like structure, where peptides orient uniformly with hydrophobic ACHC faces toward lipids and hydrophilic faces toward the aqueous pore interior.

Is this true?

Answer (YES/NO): NO